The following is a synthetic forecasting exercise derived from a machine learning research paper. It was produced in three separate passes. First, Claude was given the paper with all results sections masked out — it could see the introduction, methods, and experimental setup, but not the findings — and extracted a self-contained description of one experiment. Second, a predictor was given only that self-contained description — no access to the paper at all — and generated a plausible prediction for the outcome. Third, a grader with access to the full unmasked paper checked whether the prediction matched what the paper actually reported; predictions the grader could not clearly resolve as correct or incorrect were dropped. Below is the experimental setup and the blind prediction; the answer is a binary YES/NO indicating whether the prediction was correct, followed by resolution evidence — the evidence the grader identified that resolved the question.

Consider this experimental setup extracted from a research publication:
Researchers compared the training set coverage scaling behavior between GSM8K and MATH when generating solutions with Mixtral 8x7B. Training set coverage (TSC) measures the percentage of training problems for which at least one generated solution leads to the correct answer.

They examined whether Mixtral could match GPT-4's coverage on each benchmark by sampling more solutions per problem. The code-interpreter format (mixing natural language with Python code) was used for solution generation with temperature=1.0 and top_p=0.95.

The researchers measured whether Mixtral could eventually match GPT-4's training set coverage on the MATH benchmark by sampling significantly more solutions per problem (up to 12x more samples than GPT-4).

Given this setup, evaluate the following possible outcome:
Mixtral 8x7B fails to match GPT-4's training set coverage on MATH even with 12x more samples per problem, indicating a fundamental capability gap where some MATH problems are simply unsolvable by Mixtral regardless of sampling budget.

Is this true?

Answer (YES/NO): YES